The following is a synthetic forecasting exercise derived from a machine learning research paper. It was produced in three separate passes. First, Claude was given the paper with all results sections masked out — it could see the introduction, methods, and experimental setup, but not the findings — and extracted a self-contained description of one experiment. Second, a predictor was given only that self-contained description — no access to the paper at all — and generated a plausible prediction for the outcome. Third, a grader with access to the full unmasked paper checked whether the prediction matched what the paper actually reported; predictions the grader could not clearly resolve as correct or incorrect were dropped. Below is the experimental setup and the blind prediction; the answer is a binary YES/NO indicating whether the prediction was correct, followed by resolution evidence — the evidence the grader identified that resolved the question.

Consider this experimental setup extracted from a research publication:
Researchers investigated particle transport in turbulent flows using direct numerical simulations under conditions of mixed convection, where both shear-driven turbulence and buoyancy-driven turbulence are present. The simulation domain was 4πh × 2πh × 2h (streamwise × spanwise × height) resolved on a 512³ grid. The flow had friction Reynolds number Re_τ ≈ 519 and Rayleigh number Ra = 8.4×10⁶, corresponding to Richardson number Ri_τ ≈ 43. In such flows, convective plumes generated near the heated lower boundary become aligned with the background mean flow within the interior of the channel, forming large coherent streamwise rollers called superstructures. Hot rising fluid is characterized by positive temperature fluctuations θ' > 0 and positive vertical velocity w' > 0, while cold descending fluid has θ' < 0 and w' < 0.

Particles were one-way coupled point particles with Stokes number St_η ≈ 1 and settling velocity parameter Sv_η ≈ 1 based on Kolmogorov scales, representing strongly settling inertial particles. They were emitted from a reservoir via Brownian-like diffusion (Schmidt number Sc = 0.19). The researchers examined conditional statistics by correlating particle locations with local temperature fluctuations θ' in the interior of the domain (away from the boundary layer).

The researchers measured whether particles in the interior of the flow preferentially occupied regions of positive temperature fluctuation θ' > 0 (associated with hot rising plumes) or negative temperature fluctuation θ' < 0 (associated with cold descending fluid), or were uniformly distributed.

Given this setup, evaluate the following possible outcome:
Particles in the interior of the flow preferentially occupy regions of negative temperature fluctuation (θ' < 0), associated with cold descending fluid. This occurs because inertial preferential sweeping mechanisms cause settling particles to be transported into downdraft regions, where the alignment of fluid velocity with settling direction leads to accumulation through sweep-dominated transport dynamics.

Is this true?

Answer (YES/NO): NO